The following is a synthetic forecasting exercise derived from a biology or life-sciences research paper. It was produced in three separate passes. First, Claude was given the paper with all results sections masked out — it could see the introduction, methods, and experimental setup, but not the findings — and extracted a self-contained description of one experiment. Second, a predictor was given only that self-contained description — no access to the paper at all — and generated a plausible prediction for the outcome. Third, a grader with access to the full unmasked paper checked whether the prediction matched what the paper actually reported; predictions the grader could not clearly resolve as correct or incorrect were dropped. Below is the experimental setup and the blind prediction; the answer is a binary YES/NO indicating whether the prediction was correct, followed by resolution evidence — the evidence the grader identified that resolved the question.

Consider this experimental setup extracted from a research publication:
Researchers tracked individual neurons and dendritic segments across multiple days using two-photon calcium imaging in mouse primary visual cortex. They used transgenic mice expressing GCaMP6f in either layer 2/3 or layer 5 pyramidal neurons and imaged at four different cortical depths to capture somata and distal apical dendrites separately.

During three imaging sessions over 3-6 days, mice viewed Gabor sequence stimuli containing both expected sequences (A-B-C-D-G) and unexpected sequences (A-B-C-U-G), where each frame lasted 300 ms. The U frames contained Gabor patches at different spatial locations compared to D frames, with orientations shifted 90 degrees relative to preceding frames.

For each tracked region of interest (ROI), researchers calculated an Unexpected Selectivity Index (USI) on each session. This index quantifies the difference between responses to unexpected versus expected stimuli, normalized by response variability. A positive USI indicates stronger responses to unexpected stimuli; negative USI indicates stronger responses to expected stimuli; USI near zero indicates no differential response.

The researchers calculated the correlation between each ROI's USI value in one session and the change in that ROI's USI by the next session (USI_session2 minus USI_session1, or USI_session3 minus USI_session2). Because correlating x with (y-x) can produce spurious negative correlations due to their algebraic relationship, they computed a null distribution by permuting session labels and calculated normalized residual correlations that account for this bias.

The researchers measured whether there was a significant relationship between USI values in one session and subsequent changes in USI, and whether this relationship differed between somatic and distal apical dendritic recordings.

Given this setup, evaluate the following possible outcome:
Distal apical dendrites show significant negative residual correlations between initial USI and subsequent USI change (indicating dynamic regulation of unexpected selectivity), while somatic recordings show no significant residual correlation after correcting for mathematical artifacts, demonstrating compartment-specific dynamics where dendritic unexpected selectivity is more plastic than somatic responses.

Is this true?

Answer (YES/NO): NO